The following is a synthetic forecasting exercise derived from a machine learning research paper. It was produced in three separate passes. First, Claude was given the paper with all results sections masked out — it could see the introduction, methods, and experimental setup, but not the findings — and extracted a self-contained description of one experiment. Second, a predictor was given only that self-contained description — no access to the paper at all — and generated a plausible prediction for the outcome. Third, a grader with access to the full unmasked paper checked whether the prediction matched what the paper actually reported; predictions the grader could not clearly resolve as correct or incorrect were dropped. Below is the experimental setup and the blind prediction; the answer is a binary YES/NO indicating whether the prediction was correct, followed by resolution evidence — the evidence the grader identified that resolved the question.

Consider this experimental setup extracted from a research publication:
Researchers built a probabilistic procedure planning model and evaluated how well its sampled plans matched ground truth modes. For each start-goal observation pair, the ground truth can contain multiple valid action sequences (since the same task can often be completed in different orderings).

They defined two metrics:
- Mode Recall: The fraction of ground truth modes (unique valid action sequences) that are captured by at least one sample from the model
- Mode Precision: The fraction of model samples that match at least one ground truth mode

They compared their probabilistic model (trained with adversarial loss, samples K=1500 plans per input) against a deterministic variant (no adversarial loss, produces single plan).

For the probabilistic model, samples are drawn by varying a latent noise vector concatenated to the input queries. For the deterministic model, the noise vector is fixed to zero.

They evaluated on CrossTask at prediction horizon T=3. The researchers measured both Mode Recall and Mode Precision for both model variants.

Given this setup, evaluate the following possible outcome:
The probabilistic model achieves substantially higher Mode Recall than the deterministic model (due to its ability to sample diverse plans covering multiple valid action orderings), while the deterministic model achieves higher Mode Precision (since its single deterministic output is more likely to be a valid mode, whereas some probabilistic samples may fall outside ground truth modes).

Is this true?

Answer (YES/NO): NO